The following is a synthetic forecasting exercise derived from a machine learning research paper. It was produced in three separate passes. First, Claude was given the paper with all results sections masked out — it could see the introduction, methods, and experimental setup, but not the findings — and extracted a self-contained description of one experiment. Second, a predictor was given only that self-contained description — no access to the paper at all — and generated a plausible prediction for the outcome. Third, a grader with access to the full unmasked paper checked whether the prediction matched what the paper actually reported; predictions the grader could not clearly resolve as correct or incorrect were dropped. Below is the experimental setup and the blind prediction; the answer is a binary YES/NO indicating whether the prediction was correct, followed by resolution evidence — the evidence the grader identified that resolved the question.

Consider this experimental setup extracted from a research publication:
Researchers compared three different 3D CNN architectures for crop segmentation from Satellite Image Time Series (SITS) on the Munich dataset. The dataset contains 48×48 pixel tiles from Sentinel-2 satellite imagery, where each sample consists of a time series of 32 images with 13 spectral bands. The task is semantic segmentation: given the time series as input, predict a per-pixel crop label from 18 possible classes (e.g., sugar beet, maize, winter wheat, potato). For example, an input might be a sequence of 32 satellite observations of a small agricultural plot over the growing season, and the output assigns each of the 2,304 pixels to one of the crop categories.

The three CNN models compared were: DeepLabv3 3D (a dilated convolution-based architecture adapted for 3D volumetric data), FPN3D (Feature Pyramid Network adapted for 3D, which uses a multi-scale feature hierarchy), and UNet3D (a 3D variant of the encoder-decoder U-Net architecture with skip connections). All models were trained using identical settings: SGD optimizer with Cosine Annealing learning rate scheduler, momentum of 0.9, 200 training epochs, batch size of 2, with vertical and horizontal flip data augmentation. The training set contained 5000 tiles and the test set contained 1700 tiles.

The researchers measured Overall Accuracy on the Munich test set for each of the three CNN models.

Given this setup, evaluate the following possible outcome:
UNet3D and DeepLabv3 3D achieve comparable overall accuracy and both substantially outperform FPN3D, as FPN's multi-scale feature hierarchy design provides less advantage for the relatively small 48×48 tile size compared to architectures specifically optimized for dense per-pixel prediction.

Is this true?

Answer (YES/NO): NO